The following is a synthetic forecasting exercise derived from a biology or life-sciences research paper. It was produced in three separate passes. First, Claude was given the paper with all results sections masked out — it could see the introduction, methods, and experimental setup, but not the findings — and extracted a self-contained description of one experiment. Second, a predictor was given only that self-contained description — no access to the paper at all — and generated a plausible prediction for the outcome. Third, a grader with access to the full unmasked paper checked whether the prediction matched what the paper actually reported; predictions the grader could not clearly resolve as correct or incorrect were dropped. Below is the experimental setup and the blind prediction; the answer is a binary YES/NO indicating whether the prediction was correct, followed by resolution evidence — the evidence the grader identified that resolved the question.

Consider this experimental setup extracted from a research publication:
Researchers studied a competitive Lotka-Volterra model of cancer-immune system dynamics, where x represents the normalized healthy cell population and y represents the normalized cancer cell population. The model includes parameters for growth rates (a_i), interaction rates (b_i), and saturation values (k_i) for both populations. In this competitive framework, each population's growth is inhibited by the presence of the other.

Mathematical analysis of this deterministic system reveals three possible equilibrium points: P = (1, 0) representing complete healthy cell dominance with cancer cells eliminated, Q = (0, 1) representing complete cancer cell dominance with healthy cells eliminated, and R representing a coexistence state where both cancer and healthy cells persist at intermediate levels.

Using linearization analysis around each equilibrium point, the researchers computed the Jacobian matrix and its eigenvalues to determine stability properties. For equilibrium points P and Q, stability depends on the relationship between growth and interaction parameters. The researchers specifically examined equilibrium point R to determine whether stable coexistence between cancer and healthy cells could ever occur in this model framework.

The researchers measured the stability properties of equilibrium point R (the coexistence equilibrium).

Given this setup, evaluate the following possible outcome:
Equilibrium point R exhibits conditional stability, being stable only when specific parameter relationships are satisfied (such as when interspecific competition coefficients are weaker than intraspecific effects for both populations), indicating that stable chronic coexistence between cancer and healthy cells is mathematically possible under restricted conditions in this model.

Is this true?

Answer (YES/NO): NO